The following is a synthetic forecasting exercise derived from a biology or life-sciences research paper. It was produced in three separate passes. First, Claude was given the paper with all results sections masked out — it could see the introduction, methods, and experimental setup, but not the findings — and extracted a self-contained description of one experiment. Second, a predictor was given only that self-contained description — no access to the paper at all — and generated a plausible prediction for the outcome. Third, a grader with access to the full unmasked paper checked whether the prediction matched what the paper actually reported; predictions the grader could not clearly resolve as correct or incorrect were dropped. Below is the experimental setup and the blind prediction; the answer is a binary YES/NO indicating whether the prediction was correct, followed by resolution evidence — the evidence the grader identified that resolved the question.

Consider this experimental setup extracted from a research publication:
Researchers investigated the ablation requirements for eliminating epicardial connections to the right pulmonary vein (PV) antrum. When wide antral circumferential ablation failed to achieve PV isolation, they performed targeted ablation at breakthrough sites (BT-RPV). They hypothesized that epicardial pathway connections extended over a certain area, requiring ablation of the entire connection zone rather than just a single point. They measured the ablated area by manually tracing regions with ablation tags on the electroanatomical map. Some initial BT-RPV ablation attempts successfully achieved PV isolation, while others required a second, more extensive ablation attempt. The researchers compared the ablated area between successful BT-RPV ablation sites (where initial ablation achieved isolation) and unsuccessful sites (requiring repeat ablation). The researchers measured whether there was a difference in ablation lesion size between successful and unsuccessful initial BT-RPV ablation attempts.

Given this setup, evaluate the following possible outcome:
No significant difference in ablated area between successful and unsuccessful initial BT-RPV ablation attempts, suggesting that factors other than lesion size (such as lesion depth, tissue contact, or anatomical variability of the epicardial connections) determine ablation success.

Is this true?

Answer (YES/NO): NO